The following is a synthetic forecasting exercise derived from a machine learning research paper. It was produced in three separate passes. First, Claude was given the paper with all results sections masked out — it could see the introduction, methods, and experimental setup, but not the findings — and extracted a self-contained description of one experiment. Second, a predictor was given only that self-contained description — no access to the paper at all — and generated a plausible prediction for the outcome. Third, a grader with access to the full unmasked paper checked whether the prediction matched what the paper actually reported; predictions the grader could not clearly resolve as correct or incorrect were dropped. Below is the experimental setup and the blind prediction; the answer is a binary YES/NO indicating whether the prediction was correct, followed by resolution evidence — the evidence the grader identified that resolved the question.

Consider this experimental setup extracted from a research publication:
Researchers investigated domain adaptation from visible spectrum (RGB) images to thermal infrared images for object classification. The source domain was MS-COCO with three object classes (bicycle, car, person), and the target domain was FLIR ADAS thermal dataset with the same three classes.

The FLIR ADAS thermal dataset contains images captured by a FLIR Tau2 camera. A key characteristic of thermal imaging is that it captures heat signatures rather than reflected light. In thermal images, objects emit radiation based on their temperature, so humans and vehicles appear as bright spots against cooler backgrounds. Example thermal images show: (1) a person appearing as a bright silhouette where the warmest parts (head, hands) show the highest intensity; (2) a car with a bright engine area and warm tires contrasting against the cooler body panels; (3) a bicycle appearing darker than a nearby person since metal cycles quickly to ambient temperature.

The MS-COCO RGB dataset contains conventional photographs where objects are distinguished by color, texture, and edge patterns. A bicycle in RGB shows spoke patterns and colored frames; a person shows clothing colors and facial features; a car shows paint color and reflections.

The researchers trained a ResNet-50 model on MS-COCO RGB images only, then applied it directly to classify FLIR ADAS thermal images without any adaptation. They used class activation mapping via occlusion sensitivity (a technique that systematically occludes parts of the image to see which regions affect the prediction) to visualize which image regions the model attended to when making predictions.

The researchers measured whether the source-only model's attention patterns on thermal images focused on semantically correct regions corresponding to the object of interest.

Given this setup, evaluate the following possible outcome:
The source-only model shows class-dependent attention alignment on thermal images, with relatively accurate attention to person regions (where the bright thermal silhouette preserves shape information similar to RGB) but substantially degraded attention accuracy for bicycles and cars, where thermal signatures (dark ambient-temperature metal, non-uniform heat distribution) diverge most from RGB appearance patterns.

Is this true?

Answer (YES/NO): NO